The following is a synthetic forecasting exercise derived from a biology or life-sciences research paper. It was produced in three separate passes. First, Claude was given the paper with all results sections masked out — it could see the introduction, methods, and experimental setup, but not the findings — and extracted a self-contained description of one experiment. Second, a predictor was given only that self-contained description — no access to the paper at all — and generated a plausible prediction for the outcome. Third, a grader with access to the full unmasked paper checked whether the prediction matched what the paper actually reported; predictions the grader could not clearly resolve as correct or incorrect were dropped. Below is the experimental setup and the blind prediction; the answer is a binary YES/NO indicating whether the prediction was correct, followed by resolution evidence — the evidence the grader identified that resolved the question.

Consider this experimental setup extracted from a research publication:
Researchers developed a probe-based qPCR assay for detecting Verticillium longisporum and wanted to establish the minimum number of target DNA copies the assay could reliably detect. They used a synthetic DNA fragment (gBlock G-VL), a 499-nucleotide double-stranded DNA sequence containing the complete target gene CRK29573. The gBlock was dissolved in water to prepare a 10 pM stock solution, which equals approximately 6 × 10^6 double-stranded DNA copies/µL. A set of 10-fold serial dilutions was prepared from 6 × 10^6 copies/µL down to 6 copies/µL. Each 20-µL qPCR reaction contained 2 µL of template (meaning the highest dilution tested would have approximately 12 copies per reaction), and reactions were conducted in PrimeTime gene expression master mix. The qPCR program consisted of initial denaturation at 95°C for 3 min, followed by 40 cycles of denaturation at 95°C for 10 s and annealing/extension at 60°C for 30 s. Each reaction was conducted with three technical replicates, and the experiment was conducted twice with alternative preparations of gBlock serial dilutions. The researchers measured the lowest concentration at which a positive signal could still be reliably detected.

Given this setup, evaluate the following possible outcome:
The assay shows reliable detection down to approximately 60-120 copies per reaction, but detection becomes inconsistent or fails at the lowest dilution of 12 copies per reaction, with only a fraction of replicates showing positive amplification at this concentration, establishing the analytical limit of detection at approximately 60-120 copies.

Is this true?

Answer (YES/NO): NO